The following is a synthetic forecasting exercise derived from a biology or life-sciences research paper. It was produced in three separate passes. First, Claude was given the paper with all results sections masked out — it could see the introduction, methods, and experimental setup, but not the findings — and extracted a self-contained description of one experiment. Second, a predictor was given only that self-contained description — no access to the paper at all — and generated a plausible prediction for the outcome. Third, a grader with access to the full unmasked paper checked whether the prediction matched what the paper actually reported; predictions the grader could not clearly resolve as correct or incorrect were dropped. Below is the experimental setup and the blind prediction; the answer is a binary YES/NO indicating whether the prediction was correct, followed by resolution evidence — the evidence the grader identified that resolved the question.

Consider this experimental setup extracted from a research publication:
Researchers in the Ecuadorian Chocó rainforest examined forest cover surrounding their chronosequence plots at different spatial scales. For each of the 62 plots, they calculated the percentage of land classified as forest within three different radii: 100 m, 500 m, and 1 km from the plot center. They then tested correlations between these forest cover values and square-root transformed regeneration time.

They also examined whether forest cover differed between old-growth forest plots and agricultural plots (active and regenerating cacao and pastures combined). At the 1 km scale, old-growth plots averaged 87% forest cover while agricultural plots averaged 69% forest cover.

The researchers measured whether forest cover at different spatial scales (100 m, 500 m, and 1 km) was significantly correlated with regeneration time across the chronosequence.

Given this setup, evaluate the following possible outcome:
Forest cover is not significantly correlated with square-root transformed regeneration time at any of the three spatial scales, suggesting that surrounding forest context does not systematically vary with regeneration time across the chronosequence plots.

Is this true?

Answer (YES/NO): NO